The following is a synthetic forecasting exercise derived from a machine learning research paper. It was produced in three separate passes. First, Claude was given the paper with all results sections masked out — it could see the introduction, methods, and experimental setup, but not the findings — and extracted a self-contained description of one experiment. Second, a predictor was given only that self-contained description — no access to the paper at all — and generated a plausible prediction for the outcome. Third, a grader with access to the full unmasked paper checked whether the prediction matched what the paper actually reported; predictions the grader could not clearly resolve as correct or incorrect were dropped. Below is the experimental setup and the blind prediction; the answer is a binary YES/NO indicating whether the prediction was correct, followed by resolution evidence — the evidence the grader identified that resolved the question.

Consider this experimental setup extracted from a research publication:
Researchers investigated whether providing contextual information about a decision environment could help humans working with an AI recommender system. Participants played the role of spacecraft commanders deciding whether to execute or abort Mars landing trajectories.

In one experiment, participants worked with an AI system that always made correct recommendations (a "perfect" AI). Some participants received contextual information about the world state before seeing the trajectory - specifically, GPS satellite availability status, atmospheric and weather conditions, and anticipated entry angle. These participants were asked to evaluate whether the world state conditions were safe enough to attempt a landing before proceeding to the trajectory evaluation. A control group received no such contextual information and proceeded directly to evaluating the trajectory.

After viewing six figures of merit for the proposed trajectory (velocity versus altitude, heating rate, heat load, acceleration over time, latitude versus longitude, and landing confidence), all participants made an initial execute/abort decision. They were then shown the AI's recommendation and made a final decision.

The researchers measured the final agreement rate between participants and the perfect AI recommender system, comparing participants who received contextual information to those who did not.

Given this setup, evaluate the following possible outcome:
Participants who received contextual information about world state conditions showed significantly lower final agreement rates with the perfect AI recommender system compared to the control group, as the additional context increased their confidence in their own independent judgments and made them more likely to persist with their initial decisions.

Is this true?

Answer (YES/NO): NO